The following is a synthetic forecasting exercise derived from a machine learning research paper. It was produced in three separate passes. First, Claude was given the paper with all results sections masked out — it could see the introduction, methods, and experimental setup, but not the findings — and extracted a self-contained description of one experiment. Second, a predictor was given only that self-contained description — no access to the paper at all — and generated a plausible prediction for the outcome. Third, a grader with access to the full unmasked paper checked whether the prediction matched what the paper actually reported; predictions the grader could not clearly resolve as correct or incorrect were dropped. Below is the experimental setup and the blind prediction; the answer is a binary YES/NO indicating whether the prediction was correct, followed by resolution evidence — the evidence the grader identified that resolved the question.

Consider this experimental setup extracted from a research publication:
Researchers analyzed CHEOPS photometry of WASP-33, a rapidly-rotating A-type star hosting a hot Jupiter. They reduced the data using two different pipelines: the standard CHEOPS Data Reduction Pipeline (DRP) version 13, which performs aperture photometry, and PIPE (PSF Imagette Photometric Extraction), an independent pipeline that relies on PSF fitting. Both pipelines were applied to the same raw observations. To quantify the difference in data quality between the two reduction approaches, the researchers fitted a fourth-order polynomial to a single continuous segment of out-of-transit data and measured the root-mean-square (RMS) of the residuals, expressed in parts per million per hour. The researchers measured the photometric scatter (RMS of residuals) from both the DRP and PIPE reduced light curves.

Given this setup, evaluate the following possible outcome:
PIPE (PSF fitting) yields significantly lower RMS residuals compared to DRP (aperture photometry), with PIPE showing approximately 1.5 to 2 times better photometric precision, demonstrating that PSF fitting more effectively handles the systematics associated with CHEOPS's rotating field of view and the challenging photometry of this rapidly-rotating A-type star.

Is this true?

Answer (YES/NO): YES